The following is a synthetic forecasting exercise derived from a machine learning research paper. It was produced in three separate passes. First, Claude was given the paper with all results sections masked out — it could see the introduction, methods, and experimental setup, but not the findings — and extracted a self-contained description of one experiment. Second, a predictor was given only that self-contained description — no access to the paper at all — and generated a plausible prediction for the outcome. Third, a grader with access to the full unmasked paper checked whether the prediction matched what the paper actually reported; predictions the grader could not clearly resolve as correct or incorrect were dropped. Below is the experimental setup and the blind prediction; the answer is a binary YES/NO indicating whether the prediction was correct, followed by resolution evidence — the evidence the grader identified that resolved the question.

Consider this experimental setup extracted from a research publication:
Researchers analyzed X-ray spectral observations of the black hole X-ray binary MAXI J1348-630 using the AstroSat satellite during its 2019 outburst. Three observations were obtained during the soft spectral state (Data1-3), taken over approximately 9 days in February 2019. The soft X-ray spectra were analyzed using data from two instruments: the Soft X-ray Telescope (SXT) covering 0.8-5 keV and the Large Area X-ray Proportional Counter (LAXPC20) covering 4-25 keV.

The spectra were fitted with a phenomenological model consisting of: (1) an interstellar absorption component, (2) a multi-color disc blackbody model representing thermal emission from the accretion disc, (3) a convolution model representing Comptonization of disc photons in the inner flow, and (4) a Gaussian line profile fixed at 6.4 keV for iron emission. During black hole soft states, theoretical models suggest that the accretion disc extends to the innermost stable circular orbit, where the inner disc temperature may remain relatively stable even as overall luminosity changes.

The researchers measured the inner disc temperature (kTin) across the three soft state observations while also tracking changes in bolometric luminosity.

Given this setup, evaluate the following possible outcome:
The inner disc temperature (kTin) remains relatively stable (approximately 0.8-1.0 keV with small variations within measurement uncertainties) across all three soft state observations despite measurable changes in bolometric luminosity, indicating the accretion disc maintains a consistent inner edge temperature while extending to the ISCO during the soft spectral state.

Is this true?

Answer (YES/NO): YES